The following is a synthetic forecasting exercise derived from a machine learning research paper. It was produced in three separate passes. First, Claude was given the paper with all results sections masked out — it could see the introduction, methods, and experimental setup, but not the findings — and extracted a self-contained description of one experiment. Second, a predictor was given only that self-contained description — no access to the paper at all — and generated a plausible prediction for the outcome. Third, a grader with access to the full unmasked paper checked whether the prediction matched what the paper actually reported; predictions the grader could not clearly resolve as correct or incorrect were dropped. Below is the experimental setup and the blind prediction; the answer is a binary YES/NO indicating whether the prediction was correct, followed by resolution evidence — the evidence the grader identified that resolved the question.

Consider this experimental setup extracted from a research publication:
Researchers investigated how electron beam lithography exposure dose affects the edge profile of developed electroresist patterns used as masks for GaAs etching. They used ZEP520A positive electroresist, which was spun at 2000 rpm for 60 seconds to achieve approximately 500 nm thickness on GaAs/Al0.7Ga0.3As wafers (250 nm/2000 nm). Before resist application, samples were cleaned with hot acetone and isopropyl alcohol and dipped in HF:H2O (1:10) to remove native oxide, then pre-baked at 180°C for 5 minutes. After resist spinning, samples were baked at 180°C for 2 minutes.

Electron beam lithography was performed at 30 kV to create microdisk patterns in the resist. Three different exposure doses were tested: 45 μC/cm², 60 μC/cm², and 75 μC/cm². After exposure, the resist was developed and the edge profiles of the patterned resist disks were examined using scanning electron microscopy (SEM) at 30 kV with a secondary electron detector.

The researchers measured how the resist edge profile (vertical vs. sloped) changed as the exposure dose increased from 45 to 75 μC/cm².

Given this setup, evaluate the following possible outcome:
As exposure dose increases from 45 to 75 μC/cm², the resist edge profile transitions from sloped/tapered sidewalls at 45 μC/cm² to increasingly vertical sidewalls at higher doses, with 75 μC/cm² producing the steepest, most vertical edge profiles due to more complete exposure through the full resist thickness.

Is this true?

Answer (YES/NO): NO